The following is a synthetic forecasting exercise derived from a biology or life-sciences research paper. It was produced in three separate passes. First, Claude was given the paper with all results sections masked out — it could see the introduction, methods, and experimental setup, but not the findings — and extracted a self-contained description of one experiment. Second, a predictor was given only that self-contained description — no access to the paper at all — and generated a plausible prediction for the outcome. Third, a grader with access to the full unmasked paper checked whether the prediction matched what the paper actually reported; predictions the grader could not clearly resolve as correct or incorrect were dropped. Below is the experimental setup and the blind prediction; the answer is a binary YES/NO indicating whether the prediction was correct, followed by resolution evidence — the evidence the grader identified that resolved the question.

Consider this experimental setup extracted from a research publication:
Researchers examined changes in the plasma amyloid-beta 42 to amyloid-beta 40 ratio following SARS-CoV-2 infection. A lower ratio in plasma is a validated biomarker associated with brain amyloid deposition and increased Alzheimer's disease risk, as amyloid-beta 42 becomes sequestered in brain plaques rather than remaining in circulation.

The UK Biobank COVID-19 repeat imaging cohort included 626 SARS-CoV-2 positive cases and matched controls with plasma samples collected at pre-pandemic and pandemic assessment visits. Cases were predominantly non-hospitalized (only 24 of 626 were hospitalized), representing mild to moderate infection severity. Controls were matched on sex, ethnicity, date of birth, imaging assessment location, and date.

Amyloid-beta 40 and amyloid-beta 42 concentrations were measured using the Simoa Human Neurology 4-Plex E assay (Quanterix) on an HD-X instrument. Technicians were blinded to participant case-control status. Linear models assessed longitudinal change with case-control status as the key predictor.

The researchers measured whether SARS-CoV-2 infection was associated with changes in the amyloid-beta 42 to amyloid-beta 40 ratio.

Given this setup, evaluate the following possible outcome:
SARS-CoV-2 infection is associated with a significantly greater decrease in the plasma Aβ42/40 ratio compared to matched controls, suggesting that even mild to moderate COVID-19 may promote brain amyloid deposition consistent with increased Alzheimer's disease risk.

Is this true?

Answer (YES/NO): YES